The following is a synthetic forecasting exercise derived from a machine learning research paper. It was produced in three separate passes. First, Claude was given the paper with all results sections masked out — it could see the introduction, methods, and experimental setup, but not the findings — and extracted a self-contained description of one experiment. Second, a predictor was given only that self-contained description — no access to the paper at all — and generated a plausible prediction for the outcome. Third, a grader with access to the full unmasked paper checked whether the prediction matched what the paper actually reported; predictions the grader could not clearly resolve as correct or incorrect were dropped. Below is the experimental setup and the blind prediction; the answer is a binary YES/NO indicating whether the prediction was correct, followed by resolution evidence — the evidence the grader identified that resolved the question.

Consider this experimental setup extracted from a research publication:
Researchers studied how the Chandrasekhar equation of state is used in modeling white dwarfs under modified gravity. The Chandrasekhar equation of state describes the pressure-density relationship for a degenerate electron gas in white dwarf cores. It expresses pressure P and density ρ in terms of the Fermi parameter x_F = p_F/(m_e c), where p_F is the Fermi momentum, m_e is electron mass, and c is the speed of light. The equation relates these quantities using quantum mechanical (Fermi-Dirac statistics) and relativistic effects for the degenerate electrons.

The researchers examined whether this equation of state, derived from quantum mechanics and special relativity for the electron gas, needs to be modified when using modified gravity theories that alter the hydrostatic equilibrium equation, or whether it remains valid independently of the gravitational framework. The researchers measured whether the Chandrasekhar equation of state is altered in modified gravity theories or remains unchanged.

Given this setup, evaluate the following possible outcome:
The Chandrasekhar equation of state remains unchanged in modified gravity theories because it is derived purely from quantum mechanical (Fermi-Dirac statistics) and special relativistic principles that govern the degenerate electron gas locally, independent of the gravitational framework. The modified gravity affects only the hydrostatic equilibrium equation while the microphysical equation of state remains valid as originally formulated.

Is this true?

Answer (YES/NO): YES